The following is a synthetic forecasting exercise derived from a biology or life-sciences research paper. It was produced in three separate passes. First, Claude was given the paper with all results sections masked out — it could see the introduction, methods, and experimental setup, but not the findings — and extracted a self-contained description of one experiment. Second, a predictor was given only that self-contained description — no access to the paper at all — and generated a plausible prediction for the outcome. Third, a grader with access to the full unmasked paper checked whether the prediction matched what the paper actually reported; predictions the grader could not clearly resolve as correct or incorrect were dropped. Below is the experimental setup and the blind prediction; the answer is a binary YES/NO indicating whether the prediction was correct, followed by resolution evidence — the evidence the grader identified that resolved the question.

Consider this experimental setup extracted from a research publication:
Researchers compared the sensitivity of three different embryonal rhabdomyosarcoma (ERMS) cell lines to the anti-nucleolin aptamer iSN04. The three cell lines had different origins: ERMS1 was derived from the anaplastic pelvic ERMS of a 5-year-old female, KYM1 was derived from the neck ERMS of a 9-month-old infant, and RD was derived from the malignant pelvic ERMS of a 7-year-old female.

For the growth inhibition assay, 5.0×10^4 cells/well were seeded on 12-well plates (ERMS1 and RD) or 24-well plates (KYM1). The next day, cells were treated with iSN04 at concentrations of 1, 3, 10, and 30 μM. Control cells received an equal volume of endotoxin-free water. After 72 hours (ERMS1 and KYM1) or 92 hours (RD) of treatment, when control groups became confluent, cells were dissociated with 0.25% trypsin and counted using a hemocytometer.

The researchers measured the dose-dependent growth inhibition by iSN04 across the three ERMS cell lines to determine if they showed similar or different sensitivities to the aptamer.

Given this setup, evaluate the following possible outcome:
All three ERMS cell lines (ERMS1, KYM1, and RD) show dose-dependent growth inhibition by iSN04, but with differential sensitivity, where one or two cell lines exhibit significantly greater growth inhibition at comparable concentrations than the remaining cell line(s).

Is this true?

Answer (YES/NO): YES